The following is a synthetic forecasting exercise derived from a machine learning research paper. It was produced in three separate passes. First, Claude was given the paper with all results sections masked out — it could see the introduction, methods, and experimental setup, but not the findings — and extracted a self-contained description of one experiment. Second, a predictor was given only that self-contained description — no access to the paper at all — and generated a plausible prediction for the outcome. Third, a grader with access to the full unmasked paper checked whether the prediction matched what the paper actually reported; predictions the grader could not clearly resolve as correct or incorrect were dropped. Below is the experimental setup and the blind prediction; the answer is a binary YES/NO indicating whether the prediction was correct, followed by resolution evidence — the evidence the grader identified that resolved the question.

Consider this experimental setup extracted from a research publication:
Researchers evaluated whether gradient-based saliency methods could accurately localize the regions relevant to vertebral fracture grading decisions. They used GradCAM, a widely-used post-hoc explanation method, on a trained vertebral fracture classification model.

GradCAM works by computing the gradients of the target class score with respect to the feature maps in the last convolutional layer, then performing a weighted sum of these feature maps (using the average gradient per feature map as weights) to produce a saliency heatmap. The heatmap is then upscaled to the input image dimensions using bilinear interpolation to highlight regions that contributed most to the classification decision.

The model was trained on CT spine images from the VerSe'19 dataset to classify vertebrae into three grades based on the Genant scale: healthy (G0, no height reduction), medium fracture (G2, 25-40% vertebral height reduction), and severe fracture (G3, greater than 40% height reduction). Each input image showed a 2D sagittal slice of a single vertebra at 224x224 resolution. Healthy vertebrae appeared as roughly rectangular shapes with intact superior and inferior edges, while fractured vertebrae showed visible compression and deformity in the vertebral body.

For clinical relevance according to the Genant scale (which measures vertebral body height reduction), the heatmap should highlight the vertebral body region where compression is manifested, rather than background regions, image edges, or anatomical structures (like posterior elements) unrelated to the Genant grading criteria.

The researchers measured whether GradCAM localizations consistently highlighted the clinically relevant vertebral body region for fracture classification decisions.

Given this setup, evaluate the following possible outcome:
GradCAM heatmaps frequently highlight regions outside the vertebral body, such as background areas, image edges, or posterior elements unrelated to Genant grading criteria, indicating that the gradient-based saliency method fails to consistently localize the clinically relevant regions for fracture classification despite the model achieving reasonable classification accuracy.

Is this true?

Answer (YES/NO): YES